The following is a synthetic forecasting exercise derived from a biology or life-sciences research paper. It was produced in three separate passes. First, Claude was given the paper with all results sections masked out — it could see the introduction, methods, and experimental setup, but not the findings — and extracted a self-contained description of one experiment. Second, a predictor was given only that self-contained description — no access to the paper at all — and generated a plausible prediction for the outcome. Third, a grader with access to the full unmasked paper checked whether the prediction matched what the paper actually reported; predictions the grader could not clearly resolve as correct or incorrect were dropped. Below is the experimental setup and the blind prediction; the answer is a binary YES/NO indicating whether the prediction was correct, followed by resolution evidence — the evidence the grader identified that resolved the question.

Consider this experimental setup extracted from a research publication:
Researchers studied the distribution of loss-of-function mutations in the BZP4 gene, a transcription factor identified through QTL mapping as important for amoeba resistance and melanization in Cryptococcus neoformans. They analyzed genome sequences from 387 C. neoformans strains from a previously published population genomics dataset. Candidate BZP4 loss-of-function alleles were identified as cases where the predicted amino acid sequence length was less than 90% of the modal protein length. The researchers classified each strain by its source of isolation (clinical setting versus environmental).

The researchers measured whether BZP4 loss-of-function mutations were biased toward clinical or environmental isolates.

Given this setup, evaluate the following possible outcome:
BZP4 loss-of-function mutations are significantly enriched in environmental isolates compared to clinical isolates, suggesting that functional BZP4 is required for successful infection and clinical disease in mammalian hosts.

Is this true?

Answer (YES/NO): NO